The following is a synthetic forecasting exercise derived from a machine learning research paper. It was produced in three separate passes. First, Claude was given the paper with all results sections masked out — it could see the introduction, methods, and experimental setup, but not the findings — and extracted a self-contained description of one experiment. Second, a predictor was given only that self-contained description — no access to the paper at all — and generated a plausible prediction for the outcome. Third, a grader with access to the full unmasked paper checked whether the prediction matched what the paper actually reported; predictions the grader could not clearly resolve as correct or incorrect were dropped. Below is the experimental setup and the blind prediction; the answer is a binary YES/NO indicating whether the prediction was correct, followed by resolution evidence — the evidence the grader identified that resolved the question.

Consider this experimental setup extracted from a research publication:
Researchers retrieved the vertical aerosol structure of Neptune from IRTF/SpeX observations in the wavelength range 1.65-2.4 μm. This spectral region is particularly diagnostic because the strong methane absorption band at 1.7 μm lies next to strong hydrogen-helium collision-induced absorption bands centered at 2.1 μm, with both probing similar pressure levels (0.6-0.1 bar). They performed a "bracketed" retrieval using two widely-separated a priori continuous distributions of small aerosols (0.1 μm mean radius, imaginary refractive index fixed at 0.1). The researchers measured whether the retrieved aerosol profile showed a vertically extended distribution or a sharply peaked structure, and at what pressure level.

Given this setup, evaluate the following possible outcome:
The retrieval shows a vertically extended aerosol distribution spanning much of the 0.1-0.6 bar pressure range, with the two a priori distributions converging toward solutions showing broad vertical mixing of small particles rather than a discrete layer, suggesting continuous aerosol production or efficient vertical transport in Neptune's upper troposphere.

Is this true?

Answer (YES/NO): NO